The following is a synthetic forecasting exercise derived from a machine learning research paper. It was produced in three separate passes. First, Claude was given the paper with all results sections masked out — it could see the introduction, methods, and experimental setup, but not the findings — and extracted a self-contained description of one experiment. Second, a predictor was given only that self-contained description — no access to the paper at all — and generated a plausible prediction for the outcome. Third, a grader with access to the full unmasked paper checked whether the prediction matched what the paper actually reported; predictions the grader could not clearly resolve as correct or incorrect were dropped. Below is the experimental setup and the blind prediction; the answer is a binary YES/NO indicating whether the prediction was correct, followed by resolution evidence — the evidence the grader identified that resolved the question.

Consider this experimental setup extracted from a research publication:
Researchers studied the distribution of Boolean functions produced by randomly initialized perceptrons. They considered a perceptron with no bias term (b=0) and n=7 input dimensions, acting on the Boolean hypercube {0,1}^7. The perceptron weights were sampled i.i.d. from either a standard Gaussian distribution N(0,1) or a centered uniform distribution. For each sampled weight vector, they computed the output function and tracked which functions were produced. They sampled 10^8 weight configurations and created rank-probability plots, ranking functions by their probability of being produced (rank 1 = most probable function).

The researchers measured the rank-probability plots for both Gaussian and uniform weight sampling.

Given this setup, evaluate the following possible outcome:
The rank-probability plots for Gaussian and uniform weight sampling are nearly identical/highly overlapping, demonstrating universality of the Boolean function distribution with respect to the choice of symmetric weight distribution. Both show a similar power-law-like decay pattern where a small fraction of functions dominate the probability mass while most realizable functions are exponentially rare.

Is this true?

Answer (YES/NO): YES